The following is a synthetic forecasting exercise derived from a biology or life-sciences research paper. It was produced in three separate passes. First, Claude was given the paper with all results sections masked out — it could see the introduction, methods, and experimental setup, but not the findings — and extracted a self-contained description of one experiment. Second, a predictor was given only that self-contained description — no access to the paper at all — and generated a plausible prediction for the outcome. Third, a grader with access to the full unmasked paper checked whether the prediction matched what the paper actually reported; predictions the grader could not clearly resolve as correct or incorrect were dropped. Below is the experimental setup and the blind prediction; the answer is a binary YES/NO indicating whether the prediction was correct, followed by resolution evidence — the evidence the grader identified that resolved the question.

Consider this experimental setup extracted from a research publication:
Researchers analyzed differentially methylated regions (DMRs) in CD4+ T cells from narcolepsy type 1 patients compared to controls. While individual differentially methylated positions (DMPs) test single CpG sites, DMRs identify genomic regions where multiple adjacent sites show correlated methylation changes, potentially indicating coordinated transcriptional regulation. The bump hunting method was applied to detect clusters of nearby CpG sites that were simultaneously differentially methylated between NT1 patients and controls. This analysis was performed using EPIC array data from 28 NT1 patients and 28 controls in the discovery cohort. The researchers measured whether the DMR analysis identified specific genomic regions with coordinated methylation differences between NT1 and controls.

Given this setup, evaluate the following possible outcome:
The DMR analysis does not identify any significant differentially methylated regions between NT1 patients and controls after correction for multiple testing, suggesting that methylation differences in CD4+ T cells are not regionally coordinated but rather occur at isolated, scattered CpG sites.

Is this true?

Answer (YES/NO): NO